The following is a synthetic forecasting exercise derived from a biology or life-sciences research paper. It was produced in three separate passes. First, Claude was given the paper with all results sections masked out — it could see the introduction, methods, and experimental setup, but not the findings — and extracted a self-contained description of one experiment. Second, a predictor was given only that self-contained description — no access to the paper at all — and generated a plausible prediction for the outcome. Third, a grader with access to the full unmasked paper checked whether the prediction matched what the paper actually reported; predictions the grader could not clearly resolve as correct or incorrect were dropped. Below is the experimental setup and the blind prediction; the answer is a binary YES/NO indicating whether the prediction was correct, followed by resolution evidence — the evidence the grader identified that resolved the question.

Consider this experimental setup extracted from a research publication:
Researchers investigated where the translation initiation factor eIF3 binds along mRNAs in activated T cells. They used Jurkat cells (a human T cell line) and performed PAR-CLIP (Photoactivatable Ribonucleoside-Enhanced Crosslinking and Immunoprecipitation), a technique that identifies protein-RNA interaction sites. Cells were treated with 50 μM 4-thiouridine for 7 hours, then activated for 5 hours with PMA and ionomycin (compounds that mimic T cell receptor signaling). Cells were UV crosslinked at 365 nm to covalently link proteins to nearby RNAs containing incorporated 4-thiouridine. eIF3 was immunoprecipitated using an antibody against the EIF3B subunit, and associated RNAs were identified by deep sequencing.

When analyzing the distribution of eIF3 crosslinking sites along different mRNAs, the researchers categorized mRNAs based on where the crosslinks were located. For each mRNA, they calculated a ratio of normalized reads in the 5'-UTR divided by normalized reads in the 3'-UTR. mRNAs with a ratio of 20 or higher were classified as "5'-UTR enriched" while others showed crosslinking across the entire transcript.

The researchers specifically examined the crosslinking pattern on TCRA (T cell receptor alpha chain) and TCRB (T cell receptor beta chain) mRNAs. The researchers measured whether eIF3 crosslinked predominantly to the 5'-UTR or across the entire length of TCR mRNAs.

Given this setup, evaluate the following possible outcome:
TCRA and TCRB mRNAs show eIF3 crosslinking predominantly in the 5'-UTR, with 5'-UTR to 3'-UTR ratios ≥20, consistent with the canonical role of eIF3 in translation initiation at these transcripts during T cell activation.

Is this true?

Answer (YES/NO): NO